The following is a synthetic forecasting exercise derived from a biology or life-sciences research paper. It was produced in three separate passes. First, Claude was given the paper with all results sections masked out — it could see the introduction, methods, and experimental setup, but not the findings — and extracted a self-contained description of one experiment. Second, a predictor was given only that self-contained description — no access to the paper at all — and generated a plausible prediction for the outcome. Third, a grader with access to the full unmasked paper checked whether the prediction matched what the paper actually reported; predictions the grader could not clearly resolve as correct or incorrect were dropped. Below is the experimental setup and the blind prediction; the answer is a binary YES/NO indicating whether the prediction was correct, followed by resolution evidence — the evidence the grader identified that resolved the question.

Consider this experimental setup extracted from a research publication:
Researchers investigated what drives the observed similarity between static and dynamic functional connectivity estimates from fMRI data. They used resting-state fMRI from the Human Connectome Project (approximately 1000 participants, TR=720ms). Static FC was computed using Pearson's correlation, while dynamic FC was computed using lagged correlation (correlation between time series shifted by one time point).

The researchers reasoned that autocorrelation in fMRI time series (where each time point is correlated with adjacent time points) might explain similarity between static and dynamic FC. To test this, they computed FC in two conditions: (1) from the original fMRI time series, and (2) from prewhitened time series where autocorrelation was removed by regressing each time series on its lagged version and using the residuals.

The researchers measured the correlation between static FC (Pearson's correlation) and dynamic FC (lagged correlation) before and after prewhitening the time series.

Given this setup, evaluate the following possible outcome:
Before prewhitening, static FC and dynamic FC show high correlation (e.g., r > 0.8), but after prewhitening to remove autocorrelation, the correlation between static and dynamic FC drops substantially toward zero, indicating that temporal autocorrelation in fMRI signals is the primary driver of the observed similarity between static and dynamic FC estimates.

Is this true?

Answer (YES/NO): NO